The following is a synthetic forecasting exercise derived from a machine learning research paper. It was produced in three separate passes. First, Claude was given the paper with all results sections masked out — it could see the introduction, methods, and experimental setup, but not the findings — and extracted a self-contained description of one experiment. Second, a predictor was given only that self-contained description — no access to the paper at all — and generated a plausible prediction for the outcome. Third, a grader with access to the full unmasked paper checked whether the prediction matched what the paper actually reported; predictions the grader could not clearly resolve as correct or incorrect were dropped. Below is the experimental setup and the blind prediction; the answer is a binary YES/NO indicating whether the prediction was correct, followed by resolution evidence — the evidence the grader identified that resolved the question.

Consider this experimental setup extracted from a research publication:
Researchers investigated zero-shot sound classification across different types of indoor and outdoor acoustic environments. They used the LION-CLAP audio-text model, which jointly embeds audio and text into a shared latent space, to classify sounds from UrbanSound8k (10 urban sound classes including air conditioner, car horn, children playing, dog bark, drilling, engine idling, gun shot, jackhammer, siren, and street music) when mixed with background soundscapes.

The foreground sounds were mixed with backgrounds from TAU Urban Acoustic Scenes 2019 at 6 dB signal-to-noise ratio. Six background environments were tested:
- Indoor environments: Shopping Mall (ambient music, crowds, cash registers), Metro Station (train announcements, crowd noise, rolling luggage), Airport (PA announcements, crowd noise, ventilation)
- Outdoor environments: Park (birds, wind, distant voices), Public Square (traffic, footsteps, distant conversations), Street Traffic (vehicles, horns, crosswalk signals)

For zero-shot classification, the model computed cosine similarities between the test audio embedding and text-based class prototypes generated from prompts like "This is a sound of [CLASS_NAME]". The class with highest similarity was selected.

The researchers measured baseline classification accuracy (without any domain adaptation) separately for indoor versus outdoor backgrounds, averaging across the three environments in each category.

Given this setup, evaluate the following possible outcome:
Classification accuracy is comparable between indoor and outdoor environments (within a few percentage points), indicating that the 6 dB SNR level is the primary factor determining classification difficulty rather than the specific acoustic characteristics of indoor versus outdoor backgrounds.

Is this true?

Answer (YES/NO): YES